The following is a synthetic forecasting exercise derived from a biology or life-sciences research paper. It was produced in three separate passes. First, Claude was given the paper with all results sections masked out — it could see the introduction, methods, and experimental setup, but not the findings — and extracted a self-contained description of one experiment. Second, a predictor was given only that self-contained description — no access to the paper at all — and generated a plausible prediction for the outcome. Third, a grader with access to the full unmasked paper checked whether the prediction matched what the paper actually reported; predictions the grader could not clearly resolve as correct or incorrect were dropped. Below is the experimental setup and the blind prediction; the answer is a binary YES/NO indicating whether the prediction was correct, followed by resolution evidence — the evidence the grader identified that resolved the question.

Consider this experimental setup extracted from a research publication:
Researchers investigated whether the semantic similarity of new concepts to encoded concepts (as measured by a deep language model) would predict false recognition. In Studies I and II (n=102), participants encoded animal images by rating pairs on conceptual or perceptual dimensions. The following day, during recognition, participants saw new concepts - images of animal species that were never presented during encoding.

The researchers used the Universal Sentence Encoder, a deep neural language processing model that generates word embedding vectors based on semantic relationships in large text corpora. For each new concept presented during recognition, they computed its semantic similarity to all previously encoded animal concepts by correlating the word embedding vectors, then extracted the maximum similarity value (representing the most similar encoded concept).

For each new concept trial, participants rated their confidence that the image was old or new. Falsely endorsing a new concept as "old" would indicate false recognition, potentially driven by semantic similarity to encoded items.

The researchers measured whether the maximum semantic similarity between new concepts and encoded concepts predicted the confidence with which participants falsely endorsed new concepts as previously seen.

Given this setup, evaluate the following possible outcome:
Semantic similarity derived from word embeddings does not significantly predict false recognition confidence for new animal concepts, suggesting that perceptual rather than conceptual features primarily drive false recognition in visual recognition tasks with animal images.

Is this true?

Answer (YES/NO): NO